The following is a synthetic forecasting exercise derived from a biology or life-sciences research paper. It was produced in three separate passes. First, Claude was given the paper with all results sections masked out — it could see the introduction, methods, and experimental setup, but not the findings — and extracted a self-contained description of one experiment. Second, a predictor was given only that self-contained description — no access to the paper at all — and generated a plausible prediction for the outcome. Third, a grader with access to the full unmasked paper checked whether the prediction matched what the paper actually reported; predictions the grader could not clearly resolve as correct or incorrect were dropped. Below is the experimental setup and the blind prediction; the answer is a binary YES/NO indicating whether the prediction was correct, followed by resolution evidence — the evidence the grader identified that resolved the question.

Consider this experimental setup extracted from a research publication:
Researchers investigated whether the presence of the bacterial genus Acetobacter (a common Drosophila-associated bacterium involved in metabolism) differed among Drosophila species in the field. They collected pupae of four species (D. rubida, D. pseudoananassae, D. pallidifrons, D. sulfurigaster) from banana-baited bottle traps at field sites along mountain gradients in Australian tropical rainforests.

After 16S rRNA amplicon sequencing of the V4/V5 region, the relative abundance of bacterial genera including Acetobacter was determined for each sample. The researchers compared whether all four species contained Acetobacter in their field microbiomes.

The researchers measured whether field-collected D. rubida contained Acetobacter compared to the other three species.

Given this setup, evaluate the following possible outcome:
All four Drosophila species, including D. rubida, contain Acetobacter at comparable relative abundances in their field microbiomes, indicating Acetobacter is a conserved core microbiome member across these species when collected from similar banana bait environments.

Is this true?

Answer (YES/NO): NO